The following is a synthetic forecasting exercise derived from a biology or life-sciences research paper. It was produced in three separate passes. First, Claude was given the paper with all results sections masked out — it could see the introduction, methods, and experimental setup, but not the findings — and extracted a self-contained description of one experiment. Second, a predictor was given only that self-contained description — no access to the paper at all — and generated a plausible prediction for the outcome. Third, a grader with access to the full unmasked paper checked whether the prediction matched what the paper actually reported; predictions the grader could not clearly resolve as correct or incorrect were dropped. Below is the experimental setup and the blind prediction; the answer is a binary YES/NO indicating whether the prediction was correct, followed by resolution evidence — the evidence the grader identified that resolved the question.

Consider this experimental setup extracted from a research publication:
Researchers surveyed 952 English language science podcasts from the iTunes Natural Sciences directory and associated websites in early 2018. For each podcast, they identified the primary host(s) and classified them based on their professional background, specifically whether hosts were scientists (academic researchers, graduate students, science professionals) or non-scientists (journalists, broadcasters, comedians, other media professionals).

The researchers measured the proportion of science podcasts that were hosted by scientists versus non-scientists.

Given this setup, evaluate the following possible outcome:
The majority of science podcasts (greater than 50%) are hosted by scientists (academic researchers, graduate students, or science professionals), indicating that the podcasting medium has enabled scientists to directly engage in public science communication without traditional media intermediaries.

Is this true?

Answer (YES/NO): YES